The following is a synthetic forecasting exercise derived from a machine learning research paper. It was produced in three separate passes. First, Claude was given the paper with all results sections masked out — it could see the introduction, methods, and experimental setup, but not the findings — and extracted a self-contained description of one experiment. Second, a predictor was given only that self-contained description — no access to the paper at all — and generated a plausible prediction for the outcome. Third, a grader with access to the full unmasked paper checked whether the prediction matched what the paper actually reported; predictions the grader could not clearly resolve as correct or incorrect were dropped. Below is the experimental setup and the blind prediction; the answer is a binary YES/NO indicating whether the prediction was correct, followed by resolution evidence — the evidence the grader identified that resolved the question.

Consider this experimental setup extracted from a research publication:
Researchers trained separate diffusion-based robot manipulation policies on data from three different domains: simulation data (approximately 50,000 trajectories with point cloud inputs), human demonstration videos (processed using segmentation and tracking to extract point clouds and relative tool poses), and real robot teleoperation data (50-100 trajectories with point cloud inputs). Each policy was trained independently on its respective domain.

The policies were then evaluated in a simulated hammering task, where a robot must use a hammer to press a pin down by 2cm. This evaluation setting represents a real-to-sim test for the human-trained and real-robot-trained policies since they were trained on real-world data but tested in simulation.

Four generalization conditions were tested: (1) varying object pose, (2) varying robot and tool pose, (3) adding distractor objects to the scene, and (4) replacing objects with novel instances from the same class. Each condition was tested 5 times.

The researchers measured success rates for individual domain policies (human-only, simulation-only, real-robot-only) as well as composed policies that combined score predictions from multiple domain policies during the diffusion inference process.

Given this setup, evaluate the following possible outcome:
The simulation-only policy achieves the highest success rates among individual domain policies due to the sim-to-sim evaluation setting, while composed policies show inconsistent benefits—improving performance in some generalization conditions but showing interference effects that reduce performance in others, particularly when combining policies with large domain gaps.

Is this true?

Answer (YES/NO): NO